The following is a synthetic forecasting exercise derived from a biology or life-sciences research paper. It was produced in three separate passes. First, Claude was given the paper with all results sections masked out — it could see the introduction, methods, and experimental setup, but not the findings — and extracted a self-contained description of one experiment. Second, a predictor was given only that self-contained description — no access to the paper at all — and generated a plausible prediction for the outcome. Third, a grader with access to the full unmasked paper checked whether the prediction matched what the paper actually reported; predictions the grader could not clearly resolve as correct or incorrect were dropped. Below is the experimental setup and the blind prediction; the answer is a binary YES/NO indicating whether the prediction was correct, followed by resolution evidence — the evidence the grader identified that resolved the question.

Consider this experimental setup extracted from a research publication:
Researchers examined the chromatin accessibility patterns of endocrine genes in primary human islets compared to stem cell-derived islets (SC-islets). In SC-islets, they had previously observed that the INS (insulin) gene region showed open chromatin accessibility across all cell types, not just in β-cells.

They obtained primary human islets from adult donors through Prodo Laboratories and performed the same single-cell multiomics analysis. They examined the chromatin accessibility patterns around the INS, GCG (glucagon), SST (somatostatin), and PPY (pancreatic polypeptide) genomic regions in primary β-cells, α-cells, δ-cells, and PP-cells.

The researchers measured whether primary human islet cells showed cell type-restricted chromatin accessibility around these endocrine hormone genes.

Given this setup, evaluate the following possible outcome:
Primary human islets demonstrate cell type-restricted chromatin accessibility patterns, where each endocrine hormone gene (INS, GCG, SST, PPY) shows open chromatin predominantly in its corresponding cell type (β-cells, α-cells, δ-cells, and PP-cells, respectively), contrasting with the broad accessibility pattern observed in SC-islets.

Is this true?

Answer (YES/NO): YES